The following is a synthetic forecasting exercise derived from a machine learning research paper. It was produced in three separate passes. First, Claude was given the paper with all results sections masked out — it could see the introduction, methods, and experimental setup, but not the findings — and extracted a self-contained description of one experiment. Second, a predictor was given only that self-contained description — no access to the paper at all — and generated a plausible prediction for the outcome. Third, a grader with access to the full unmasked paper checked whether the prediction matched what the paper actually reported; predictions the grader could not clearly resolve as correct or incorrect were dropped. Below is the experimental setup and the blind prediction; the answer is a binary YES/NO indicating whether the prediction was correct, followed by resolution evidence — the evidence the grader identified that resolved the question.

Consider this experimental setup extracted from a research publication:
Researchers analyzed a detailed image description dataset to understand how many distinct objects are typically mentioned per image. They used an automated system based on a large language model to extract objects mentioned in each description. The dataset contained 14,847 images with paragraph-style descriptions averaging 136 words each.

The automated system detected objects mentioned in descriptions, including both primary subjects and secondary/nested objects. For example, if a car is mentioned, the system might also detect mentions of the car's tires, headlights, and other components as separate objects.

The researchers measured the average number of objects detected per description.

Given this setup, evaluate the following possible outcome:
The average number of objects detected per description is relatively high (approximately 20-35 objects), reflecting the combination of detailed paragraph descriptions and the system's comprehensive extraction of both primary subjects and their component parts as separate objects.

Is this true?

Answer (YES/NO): NO